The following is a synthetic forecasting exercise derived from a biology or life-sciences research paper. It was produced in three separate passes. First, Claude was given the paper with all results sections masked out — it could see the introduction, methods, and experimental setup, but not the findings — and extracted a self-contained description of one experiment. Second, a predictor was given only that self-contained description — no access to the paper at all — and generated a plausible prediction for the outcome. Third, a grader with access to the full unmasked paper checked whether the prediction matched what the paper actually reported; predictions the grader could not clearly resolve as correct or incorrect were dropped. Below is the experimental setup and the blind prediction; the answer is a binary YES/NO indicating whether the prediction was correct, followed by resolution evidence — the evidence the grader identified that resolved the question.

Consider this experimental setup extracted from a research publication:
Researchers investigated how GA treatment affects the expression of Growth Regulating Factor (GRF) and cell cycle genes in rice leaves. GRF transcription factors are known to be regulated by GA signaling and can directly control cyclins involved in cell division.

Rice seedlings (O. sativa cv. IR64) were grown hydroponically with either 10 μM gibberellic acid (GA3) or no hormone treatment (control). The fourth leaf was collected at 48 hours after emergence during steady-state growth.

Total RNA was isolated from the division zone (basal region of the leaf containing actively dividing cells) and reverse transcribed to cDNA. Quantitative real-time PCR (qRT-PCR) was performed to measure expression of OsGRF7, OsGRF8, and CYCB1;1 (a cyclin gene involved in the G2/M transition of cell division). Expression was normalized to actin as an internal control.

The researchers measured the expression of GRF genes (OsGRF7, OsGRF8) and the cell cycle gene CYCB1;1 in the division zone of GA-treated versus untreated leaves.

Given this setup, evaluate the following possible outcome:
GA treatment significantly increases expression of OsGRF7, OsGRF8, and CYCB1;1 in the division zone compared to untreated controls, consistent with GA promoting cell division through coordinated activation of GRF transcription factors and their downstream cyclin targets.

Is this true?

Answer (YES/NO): YES